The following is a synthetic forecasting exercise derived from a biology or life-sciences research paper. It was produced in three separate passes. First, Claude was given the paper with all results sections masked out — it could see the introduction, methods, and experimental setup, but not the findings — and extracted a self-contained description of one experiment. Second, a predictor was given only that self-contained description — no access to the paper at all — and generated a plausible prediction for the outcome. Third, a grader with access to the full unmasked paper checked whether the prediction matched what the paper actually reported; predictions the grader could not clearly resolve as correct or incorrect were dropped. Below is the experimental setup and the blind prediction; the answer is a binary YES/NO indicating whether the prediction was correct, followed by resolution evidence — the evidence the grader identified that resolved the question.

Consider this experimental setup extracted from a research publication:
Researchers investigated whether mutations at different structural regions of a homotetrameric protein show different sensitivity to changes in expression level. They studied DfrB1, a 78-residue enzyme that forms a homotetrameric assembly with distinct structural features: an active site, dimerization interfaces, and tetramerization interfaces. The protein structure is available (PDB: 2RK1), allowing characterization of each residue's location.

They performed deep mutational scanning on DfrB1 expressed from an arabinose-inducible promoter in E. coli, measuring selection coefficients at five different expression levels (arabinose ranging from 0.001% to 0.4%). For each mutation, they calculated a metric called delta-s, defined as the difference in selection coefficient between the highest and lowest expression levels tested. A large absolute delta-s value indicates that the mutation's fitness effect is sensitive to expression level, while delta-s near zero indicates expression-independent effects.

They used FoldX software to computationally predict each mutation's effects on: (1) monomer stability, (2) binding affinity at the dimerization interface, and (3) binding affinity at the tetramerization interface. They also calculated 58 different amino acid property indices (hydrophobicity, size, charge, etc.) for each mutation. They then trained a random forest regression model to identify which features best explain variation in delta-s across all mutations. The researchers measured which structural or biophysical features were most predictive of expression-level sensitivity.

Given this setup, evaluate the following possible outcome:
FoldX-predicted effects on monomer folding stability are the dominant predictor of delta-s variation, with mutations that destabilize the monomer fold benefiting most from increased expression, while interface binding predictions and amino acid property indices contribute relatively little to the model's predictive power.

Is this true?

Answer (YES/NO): NO